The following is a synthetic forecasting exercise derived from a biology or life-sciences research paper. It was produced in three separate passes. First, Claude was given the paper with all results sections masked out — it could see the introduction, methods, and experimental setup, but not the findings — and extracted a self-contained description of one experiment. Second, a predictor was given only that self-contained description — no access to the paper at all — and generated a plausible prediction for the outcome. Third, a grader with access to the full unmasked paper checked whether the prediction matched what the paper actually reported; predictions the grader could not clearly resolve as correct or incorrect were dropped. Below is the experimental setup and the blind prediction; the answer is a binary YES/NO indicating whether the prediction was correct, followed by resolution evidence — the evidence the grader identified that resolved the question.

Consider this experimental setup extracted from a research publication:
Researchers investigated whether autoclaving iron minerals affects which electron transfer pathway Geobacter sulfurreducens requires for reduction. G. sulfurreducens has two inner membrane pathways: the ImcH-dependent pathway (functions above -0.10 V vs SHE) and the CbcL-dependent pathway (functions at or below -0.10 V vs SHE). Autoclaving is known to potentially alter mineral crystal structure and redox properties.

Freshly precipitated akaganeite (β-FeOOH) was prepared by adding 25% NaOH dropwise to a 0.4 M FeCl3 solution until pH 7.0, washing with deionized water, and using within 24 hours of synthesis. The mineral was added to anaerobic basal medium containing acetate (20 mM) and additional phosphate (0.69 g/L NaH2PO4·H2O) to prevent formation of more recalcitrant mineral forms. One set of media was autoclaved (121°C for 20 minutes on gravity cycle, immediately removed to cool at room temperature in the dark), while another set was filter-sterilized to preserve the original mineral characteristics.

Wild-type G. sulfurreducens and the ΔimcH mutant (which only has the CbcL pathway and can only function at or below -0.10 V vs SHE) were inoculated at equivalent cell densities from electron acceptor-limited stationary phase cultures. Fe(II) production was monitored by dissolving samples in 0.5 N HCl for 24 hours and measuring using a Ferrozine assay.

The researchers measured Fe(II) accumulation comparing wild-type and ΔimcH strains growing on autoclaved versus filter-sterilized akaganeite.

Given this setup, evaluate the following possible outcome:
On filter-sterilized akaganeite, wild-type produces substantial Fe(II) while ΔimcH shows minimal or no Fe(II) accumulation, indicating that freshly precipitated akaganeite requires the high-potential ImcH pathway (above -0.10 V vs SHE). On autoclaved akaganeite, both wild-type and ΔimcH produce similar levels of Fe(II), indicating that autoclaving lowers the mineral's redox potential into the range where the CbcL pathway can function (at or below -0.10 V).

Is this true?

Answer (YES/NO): YES